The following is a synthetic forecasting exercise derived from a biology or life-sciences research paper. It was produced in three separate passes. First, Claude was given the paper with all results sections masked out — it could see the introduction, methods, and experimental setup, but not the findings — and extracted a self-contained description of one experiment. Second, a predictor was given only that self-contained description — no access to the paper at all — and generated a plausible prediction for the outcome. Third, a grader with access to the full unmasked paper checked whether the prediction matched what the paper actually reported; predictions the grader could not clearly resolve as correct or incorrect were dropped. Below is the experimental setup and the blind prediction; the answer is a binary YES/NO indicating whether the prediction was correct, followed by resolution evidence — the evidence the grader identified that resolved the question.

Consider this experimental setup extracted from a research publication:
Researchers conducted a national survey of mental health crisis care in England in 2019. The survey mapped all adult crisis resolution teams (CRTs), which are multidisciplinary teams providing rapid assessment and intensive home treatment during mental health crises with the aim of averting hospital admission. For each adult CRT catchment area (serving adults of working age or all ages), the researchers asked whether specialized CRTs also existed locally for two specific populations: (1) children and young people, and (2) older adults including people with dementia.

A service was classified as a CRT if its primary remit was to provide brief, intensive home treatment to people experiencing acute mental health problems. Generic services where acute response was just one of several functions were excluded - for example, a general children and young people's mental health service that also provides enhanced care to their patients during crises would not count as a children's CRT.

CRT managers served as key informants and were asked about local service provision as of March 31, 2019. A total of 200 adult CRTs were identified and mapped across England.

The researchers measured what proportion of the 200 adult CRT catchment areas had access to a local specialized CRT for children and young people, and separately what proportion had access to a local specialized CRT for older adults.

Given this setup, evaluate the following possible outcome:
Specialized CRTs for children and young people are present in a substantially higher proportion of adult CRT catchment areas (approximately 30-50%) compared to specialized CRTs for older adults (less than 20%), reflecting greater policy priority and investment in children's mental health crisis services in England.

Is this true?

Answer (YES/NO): NO